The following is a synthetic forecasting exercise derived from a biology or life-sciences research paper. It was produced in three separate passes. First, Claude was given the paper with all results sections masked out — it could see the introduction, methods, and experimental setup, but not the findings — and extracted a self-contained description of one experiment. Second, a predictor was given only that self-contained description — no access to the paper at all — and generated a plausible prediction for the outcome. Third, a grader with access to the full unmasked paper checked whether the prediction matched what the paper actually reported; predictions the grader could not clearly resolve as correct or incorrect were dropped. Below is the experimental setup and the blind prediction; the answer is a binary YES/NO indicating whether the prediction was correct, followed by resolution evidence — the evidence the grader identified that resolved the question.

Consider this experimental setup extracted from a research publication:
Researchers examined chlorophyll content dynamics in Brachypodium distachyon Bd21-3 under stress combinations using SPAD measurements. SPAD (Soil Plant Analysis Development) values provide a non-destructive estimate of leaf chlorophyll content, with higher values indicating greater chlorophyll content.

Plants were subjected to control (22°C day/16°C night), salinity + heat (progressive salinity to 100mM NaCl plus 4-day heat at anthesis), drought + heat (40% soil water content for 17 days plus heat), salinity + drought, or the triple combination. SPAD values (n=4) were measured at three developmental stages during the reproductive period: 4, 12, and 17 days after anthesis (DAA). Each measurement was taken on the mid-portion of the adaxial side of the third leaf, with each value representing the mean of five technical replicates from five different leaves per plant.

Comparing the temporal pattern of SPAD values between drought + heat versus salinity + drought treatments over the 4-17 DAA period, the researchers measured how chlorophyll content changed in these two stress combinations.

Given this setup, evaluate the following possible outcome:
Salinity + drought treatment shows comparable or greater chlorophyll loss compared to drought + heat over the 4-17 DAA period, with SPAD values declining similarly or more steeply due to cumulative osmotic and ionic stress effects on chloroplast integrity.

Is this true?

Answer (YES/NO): NO